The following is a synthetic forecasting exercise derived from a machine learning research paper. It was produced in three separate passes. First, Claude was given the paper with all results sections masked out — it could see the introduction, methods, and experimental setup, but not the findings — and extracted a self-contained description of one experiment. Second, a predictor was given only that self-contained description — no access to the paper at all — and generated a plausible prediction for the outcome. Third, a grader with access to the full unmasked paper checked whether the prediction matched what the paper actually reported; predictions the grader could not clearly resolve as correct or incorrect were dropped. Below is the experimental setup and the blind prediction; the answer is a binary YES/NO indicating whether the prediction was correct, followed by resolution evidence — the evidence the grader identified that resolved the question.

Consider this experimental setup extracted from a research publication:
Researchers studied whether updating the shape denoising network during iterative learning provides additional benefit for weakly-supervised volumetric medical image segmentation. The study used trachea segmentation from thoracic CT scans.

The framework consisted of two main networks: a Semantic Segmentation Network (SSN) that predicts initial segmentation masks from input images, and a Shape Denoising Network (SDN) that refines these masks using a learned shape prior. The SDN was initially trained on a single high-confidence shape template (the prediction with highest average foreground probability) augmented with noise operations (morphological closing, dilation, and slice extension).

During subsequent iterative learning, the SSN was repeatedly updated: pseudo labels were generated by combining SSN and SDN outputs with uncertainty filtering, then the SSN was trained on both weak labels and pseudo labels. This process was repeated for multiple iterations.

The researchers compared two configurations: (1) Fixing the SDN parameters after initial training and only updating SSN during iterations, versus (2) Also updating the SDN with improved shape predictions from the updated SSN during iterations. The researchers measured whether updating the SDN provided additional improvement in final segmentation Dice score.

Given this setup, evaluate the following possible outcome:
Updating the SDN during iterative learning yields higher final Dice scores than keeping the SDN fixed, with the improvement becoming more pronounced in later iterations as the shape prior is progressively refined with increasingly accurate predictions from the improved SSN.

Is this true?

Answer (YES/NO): NO